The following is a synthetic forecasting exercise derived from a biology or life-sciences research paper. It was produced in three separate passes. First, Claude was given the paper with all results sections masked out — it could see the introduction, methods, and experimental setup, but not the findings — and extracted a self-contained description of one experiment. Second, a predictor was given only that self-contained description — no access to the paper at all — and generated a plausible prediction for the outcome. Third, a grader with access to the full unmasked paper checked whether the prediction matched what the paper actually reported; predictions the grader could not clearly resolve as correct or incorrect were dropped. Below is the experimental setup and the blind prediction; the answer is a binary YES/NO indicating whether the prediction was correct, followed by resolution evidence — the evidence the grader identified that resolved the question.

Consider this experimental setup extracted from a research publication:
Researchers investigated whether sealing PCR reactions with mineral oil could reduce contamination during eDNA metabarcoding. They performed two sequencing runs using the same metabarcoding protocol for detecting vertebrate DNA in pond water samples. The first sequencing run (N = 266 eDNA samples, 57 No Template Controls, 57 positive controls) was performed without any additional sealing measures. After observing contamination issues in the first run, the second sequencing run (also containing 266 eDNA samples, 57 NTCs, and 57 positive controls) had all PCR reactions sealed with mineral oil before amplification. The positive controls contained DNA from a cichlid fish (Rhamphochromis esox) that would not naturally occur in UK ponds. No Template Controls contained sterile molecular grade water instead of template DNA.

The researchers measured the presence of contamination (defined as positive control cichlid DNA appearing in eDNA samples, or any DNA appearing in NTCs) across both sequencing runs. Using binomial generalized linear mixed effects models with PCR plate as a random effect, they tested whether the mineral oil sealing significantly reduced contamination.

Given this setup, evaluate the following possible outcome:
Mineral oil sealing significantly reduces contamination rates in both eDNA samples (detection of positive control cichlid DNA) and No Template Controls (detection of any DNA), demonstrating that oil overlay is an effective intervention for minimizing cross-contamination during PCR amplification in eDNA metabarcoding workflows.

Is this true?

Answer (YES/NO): NO